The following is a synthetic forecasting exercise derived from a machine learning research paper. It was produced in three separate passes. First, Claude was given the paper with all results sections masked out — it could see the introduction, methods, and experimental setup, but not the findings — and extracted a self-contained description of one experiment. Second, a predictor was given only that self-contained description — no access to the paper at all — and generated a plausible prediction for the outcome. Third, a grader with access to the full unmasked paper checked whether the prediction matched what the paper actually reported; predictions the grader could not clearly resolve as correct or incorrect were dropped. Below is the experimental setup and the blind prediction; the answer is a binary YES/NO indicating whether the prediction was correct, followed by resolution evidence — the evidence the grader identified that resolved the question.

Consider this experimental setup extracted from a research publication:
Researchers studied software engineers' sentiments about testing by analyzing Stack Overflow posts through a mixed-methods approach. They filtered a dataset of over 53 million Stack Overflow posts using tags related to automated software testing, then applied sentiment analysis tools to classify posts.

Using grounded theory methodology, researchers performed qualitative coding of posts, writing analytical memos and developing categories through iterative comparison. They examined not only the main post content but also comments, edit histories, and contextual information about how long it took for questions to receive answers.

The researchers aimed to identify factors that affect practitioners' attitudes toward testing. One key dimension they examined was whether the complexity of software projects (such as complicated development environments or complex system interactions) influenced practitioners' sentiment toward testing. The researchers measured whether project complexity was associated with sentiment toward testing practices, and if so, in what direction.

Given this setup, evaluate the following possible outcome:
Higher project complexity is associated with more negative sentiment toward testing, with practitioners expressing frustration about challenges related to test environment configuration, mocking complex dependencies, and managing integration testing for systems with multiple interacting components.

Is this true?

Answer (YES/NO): NO